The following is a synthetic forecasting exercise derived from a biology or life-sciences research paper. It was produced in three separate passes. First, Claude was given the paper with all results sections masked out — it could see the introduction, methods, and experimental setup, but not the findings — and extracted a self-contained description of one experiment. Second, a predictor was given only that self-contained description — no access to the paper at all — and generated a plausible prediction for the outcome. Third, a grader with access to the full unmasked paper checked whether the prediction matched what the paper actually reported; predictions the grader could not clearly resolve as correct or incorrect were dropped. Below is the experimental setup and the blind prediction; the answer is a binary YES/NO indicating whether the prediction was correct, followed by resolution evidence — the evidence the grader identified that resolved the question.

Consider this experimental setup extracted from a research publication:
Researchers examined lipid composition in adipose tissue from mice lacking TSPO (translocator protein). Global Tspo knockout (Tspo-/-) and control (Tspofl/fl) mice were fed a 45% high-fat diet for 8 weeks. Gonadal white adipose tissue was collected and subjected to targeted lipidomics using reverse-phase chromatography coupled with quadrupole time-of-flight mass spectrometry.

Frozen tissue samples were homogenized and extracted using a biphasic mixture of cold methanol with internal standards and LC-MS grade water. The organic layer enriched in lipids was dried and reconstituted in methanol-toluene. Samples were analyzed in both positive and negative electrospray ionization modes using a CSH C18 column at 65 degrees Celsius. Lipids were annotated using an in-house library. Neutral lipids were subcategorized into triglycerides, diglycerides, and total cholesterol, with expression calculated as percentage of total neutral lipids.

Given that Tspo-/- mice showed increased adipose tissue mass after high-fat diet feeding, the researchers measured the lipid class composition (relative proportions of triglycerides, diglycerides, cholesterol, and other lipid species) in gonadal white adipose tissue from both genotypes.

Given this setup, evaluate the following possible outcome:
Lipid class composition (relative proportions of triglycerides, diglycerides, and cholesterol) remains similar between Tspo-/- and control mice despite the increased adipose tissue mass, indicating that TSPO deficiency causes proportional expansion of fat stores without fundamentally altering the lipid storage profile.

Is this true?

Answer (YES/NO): YES